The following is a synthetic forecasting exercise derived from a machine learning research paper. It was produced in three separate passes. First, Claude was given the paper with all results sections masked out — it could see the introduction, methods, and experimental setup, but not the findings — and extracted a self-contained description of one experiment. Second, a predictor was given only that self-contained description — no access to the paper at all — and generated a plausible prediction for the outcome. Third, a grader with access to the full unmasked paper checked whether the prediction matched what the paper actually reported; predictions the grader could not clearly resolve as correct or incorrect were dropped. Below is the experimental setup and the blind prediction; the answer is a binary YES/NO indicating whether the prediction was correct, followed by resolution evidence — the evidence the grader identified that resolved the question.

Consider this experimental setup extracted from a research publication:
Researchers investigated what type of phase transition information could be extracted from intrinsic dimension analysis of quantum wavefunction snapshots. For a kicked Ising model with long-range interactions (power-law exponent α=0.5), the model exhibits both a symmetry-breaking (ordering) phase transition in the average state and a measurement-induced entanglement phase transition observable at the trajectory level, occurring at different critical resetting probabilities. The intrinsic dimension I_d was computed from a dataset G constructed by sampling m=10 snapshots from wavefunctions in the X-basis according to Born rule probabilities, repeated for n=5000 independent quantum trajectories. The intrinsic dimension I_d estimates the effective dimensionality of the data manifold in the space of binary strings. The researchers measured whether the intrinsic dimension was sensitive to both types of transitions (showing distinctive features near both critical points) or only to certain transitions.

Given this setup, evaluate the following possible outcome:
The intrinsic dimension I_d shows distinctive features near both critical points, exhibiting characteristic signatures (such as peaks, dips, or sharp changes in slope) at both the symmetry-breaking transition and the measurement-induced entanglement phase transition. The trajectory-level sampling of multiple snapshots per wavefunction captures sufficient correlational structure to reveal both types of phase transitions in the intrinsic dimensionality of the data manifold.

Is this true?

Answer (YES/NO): NO